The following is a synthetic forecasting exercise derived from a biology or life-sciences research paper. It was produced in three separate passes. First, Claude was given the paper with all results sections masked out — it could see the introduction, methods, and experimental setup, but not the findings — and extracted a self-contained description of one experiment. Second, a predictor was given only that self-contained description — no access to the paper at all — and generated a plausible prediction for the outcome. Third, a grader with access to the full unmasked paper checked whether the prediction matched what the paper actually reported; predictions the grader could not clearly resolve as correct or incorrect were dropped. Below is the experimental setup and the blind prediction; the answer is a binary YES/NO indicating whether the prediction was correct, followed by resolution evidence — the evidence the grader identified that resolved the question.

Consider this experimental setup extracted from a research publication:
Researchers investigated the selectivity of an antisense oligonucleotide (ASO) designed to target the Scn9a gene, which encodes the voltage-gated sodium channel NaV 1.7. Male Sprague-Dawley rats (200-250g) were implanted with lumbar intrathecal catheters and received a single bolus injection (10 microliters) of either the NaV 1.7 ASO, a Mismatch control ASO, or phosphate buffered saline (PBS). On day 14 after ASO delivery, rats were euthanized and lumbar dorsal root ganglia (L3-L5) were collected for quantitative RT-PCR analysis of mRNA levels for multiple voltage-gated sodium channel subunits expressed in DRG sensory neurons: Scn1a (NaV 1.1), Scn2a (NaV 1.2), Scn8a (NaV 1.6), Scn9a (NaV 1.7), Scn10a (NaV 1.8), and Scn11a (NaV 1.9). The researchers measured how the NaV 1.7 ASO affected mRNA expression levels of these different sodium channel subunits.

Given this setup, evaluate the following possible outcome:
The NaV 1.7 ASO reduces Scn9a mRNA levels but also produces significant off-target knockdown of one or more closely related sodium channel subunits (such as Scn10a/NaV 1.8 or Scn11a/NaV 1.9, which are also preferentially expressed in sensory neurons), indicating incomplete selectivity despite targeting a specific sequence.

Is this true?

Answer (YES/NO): NO